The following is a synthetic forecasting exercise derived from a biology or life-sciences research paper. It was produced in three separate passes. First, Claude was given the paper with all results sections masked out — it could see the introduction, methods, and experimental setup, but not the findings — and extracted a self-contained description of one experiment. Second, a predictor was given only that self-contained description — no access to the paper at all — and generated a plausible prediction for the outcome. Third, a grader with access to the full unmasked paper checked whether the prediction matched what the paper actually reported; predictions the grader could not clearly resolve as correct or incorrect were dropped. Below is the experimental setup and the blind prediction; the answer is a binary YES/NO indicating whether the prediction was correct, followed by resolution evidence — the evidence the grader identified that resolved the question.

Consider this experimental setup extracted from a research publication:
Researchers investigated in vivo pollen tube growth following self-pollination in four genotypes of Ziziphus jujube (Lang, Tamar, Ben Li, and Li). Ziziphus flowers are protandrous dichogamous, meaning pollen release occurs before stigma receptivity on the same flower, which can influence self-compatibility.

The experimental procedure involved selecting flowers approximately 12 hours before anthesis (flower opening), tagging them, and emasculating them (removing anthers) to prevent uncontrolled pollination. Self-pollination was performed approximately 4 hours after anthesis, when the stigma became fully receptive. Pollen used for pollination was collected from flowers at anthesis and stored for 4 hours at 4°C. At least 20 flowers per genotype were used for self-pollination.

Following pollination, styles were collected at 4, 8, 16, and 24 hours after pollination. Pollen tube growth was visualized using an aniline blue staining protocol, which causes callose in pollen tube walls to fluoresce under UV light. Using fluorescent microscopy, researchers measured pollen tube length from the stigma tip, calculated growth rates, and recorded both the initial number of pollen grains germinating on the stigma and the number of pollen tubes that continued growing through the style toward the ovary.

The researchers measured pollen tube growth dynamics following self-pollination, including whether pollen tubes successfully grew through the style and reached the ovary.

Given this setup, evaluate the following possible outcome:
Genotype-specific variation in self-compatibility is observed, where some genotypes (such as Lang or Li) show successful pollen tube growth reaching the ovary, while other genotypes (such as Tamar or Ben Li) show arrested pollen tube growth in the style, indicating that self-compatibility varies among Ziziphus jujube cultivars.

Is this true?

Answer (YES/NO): NO